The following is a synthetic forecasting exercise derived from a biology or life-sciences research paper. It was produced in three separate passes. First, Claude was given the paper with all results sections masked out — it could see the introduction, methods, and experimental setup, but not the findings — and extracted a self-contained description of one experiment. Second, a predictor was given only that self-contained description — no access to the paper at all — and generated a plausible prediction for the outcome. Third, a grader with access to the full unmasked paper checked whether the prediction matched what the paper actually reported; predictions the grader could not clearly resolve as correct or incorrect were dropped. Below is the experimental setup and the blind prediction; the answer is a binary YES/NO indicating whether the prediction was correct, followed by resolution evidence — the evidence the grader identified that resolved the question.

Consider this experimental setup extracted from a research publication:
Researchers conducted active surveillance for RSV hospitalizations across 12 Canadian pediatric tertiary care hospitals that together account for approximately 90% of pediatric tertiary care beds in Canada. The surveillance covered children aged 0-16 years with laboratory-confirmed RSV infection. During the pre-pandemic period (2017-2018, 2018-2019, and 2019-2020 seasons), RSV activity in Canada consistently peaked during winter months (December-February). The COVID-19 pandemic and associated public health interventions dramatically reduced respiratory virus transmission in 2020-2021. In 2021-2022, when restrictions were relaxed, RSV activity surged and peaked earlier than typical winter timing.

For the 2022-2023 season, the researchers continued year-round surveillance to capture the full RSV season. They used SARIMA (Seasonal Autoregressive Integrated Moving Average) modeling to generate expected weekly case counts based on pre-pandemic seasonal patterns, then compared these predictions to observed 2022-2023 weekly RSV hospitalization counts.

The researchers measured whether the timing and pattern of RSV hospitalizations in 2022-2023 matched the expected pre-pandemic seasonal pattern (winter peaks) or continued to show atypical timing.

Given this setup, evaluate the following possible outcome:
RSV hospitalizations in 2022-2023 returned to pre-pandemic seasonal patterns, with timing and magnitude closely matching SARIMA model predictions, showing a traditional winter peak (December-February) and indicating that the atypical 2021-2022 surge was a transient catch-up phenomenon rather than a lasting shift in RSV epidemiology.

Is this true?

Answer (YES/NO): NO